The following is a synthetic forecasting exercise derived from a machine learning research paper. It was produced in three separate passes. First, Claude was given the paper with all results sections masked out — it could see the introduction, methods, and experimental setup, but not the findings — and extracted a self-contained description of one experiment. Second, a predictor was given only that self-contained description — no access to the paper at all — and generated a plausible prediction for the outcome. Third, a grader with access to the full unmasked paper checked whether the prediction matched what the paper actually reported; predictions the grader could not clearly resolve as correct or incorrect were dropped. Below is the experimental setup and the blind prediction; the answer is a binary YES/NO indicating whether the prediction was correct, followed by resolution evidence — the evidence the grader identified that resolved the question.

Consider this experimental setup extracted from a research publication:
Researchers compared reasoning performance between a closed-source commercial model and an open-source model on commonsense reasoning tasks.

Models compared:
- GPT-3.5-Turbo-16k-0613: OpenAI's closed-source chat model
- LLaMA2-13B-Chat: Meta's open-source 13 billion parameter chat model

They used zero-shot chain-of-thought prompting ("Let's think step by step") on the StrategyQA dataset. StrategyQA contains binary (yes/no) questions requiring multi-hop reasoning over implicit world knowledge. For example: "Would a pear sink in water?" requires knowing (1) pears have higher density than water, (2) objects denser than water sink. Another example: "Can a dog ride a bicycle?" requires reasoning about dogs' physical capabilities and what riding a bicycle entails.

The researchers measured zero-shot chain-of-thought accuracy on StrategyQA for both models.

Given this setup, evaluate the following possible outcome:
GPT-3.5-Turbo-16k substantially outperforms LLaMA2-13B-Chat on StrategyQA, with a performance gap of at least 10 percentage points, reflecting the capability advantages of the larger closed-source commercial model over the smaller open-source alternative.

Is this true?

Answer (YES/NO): NO